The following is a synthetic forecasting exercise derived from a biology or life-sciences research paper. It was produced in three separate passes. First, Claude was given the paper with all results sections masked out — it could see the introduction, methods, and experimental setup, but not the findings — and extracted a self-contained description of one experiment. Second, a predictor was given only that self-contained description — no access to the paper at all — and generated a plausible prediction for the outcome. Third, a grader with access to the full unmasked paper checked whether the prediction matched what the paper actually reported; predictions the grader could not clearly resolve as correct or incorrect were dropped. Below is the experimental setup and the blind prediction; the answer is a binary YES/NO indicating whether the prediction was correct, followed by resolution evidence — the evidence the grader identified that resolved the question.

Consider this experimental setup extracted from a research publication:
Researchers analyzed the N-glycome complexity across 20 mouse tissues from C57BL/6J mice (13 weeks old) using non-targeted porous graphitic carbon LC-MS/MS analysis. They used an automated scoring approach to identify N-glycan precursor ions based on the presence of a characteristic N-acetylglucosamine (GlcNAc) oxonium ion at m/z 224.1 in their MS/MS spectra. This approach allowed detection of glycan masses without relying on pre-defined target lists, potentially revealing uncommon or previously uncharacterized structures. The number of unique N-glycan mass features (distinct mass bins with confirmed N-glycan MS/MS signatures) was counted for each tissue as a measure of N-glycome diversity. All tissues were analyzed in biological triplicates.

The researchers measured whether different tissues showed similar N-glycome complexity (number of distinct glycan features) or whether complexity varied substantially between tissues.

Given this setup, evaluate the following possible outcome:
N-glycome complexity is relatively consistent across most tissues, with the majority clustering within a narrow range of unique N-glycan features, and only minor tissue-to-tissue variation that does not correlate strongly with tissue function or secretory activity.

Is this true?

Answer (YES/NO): NO